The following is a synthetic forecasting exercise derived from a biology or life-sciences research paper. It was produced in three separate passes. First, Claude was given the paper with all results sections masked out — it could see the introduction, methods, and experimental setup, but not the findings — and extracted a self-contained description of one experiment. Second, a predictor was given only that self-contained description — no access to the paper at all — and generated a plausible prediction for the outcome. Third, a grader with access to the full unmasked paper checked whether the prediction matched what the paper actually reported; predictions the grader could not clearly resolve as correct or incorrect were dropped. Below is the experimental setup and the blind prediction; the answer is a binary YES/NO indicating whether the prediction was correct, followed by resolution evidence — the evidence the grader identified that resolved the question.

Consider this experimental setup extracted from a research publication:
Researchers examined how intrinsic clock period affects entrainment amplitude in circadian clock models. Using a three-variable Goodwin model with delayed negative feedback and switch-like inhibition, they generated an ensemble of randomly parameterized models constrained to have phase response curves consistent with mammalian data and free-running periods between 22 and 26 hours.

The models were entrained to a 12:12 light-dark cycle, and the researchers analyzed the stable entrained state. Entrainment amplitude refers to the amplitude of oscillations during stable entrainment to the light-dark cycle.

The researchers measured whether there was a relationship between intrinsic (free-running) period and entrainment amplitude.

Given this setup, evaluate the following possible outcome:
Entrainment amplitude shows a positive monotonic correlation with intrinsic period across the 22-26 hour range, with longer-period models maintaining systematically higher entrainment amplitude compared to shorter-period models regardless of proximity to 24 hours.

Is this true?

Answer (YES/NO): NO